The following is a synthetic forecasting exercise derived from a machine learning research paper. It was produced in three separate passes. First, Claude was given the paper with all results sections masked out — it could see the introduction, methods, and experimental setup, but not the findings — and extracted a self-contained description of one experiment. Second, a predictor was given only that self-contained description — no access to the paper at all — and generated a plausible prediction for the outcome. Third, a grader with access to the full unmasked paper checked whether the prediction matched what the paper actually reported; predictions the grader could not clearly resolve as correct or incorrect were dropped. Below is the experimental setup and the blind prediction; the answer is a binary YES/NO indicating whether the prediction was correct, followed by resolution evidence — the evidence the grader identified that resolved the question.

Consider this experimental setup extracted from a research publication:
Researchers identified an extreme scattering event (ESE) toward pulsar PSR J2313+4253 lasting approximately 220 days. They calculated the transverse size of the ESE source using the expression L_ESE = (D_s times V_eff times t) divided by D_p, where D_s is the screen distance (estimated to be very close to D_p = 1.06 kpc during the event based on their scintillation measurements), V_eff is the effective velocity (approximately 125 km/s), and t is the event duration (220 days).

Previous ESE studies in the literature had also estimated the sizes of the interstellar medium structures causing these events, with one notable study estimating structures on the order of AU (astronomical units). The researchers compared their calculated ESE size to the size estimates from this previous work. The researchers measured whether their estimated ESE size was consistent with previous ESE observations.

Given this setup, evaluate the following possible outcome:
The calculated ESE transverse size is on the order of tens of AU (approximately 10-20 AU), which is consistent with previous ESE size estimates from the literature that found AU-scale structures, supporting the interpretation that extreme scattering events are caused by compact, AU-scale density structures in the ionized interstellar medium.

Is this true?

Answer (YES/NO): YES